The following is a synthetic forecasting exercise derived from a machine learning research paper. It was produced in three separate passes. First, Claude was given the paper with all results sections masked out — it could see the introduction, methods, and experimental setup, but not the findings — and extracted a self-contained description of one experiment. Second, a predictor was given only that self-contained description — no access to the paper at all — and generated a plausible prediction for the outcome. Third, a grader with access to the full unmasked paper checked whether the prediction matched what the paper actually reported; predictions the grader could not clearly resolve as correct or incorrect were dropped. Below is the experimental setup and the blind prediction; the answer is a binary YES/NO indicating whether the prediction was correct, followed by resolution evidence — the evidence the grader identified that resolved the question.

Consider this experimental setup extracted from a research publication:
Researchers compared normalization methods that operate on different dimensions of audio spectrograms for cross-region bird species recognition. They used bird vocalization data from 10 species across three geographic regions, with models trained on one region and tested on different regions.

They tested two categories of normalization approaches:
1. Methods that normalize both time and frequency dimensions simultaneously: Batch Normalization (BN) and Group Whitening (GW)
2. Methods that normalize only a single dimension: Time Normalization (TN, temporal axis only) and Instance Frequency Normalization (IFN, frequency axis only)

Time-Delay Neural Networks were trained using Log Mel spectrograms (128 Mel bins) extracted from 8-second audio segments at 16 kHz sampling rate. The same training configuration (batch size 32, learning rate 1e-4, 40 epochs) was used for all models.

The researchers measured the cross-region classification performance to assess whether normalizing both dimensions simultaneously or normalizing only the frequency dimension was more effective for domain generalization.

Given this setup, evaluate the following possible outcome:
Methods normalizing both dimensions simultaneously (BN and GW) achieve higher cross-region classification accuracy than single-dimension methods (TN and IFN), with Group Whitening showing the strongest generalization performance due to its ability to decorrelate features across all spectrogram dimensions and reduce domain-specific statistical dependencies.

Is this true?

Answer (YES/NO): NO